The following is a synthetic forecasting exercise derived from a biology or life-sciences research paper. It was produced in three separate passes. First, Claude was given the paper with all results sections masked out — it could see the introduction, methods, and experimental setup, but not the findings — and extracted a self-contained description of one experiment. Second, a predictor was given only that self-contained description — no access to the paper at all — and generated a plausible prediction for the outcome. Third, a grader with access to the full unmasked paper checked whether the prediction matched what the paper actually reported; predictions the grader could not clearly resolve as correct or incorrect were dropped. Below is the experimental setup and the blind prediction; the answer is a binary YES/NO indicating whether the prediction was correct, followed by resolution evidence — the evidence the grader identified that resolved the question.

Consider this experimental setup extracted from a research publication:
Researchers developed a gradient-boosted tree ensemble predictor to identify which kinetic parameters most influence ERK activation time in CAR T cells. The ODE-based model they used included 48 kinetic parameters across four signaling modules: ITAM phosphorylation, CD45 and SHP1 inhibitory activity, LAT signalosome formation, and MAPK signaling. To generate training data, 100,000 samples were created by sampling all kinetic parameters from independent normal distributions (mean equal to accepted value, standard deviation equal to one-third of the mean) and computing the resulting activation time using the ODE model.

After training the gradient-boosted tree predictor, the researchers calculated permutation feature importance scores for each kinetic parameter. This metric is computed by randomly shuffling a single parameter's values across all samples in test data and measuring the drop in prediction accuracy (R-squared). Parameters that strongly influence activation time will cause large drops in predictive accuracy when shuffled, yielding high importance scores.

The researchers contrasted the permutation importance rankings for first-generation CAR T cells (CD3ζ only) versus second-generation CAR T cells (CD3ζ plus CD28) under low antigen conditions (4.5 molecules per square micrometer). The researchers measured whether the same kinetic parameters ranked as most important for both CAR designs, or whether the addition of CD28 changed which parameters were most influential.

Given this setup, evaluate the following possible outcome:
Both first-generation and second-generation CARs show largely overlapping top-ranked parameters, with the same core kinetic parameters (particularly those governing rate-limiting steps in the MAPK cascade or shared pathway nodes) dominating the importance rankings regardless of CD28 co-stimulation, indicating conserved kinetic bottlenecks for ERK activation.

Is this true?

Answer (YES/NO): YES